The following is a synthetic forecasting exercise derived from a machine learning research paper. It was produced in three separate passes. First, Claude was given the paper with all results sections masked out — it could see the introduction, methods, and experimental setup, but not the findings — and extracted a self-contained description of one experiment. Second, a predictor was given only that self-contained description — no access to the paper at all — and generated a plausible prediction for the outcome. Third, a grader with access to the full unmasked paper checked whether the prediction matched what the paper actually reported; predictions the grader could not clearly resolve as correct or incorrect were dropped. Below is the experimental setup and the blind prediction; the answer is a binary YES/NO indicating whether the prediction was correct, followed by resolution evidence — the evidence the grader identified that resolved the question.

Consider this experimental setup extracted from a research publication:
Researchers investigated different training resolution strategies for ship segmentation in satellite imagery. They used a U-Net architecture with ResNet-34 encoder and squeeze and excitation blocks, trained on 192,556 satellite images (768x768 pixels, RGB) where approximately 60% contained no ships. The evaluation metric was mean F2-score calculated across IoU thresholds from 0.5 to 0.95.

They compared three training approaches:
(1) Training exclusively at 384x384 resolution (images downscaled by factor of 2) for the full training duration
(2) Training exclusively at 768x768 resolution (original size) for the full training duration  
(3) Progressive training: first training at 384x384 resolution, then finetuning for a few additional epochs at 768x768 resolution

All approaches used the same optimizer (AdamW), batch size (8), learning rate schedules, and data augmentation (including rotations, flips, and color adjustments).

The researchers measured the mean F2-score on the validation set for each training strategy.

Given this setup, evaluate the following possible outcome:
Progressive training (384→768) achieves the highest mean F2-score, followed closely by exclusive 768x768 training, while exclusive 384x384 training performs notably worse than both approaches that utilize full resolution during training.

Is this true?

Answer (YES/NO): NO